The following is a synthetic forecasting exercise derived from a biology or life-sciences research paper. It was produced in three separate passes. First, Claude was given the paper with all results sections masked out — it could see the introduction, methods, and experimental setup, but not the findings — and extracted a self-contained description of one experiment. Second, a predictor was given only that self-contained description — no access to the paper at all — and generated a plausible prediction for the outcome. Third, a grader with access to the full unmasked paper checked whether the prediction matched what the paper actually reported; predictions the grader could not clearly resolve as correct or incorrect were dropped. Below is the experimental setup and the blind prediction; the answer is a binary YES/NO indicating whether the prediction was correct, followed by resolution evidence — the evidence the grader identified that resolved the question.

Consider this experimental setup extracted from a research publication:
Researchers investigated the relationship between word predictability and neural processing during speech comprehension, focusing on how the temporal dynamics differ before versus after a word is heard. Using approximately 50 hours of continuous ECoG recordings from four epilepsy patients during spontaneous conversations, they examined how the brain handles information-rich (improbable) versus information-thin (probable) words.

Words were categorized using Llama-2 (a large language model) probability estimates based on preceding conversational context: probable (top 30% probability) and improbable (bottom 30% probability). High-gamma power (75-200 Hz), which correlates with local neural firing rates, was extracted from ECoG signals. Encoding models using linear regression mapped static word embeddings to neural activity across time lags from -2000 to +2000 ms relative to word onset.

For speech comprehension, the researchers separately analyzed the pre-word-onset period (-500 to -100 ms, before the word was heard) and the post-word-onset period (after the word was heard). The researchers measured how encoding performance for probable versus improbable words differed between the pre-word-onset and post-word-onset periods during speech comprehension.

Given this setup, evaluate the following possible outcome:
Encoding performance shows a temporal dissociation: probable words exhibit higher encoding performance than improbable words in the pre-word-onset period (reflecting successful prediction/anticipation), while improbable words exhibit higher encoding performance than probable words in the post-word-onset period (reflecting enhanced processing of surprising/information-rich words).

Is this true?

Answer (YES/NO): YES